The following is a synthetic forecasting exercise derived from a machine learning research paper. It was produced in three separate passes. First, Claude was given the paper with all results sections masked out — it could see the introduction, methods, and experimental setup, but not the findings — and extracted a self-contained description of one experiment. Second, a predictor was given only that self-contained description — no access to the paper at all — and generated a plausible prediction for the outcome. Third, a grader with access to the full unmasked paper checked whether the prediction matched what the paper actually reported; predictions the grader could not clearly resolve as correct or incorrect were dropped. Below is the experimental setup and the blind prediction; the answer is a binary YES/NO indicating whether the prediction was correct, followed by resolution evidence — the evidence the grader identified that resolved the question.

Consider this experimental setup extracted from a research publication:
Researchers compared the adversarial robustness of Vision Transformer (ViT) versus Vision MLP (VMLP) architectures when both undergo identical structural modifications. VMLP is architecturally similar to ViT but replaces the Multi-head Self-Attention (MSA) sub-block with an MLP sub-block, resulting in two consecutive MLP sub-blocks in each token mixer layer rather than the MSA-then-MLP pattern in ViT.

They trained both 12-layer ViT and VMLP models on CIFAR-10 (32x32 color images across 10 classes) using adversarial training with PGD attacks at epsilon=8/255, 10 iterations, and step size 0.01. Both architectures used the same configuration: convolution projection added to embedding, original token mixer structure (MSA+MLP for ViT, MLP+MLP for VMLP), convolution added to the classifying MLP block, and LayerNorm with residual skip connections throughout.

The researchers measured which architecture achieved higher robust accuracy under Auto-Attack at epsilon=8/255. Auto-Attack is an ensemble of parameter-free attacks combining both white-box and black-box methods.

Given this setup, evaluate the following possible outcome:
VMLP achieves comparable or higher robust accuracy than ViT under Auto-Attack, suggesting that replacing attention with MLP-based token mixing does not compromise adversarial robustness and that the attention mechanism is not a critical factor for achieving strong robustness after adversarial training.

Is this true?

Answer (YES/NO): YES